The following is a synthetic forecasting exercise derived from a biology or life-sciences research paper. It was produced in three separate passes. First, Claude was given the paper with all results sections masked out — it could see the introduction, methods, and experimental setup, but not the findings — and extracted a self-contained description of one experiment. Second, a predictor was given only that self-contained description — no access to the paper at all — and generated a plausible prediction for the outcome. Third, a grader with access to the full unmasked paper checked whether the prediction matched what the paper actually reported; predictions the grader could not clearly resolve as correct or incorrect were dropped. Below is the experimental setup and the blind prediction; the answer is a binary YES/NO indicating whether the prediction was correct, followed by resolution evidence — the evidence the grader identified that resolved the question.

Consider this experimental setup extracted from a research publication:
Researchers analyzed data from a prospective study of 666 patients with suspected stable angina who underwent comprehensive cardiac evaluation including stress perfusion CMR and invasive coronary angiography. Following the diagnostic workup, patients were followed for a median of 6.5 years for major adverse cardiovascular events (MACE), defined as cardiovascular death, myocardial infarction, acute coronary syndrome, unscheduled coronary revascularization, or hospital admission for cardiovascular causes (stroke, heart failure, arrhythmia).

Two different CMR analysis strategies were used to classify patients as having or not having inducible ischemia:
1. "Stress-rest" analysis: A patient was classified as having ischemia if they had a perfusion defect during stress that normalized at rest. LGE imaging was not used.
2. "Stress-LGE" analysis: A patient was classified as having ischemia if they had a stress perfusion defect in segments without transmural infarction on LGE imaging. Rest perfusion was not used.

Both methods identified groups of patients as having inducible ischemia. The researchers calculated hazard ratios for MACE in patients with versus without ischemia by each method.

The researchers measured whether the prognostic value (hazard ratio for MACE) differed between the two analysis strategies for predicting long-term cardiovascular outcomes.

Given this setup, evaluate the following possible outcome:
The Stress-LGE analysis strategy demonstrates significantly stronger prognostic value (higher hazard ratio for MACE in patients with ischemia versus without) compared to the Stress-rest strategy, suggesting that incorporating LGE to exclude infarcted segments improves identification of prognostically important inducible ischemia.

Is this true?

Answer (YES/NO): NO